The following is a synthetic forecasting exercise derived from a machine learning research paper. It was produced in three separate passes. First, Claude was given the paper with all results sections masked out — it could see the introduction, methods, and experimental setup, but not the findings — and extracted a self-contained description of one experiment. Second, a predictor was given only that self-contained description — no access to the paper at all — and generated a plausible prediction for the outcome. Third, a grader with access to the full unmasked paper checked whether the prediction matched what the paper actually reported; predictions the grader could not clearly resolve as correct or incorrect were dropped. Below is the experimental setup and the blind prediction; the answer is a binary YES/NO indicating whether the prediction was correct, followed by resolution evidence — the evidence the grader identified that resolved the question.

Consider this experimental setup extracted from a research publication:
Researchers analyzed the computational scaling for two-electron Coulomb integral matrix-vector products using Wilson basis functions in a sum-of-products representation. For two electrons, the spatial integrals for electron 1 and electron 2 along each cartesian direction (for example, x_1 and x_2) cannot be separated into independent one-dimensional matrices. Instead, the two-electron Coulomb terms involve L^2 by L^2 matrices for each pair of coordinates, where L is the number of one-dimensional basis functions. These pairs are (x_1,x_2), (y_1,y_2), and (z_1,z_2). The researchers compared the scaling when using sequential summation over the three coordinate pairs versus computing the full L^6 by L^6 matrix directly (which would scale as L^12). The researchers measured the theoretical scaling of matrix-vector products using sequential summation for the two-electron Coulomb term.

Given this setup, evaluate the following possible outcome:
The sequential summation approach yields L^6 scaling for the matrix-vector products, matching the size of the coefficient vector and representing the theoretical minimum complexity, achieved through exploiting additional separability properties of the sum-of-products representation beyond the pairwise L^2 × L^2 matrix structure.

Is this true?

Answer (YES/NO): NO